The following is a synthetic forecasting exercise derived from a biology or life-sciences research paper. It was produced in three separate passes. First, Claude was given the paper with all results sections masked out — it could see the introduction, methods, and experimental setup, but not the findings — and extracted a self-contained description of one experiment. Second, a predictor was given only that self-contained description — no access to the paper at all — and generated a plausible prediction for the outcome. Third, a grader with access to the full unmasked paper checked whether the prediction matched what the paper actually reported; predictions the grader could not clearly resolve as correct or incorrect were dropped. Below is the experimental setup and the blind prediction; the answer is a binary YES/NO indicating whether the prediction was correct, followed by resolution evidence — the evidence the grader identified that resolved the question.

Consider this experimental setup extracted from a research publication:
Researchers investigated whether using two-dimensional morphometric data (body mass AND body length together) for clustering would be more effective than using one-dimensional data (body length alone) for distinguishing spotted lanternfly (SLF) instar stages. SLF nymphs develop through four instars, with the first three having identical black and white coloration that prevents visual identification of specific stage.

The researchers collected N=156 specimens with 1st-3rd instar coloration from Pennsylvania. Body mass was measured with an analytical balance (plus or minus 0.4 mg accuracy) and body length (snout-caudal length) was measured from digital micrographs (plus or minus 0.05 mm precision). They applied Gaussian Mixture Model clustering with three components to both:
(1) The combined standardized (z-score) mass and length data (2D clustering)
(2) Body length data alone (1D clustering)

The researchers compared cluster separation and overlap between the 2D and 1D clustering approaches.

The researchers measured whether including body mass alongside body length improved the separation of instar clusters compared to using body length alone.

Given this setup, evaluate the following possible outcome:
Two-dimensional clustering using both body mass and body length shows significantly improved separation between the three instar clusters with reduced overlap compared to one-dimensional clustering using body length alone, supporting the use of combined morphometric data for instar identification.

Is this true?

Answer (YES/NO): NO